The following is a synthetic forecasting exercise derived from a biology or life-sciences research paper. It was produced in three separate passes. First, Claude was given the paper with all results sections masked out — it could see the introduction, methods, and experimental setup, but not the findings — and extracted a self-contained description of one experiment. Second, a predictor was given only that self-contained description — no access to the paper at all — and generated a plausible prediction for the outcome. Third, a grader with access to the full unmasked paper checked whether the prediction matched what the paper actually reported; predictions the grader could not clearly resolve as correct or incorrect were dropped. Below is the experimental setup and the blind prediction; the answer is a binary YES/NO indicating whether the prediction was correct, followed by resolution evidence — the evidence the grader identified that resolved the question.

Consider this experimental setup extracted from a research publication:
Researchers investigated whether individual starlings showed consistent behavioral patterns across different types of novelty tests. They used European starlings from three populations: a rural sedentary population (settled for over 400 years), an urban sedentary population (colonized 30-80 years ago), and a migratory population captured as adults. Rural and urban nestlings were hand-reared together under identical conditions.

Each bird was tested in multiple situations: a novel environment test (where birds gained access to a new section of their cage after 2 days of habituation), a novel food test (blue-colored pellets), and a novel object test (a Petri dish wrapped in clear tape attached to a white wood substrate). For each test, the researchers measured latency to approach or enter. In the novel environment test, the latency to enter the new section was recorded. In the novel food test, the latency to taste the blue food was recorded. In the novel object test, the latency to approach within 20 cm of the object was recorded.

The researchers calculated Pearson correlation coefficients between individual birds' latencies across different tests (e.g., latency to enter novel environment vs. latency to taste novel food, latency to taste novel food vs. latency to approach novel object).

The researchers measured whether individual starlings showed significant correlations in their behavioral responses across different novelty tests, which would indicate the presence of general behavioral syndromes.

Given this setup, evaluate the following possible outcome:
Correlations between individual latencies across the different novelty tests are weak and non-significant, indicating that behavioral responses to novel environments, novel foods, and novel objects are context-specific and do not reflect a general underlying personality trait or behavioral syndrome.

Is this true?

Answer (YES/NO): YES